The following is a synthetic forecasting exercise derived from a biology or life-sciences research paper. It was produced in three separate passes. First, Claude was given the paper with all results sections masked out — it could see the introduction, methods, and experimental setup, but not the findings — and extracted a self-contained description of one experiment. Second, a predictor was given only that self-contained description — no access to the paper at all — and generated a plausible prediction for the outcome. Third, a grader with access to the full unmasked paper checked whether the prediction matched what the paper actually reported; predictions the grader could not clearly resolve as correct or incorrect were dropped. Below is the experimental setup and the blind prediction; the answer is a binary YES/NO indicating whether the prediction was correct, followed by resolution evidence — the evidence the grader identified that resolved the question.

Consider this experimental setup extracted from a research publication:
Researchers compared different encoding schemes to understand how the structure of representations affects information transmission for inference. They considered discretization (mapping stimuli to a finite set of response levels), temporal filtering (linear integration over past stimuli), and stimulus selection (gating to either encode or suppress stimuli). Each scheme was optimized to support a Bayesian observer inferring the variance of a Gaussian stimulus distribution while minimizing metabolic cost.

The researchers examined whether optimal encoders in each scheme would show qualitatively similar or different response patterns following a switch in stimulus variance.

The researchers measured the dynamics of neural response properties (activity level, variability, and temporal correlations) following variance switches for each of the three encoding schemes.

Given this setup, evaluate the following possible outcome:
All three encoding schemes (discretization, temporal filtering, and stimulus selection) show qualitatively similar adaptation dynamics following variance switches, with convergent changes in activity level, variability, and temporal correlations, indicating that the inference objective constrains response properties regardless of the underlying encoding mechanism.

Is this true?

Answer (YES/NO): NO